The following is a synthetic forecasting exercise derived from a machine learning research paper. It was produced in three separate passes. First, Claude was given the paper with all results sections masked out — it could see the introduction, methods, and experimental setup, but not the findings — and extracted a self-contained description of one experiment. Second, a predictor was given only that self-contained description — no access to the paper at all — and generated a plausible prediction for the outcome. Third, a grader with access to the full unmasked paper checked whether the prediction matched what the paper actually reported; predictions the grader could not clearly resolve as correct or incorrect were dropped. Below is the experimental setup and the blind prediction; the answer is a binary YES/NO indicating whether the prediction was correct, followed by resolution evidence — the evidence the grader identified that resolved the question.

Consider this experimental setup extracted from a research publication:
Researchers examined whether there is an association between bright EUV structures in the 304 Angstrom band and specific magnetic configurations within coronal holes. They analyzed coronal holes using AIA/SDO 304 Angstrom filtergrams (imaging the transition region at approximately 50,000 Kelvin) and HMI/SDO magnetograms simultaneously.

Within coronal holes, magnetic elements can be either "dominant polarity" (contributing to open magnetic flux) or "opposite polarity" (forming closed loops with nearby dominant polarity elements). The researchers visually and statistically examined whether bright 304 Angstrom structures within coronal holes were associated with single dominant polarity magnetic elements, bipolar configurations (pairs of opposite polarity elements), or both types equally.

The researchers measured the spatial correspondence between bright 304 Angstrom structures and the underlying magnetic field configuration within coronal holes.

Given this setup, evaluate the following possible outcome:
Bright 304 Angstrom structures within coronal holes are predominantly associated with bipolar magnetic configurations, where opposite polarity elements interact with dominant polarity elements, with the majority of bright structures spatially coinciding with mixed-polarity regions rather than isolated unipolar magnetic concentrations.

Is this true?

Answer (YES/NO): YES